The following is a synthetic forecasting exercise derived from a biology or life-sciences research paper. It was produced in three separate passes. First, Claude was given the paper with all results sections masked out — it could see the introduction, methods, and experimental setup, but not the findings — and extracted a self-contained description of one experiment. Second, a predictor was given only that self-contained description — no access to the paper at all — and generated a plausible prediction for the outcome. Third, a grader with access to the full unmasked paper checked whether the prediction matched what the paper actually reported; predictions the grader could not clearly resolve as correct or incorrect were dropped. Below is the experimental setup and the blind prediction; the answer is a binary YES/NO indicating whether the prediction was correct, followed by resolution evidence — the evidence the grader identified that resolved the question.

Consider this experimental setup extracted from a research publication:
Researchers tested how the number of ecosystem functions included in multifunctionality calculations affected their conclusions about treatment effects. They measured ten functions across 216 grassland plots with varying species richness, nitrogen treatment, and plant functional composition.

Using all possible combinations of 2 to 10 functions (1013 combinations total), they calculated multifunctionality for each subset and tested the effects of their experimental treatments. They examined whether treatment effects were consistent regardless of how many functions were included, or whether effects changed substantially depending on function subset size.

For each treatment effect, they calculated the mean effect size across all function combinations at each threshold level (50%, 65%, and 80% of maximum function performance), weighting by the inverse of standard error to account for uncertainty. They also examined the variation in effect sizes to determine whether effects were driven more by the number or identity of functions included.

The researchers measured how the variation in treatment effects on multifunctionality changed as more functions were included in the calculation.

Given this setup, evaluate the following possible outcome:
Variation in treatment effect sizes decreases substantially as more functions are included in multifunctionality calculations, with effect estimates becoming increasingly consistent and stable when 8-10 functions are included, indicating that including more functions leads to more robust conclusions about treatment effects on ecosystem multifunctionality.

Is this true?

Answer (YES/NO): NO